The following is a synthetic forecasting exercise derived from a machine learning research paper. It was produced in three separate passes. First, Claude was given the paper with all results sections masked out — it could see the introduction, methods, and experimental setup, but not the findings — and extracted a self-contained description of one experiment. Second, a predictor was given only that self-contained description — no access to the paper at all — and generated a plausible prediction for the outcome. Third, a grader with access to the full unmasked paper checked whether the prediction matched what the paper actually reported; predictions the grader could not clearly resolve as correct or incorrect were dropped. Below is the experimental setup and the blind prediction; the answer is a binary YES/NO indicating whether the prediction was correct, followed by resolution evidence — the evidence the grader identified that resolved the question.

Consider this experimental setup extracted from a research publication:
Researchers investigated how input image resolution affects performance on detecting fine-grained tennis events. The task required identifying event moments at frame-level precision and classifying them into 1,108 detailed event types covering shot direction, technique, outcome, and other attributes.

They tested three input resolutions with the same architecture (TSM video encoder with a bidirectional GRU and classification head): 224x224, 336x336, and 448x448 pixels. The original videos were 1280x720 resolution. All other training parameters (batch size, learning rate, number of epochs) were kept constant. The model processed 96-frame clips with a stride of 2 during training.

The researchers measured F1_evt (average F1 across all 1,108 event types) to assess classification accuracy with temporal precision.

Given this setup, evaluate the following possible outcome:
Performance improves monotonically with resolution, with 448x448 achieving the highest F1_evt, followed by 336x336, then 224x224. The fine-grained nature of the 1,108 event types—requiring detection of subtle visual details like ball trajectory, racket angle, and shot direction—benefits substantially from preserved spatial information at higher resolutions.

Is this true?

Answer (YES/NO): YES